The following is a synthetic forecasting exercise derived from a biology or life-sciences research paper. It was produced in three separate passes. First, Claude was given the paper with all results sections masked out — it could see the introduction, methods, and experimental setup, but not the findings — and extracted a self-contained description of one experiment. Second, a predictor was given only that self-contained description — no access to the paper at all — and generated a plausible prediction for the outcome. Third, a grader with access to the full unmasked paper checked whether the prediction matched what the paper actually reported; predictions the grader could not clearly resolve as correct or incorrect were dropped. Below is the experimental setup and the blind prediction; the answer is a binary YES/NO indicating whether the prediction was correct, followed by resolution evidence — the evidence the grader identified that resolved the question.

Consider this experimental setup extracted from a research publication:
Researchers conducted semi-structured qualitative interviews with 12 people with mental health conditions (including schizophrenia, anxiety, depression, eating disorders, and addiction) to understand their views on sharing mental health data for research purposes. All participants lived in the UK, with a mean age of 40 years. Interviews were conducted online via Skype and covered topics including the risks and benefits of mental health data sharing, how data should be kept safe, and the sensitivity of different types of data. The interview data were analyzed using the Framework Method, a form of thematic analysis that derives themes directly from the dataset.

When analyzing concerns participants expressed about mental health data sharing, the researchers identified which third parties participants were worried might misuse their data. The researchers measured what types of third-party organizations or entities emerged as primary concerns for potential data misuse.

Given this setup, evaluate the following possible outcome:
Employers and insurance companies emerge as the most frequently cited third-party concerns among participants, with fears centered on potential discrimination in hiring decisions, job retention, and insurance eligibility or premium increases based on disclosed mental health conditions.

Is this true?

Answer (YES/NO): YES